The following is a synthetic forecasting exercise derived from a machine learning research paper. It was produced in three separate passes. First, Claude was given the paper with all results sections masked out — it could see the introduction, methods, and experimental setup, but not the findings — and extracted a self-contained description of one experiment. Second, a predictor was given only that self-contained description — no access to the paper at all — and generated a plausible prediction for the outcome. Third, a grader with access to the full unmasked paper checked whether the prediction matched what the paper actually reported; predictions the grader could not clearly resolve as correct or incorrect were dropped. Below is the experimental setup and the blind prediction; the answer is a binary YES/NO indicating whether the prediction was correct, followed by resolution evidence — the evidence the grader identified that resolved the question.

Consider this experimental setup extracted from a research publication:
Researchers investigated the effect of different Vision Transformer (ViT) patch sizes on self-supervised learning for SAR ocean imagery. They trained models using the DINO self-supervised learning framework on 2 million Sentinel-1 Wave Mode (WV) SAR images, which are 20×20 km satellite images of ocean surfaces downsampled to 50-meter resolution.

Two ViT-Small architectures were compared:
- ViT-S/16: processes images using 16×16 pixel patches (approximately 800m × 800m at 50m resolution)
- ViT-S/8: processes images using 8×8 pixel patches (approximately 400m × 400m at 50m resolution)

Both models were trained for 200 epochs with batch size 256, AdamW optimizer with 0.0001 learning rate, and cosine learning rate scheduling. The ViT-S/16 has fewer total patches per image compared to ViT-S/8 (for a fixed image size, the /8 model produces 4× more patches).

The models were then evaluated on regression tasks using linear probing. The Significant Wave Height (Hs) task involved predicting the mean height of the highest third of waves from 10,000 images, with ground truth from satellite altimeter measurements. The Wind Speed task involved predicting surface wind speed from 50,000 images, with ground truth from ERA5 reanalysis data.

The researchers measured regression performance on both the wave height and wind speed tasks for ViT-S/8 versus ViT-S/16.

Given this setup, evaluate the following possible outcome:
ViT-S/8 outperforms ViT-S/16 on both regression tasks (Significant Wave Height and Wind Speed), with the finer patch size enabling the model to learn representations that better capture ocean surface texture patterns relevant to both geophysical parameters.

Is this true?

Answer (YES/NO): YES